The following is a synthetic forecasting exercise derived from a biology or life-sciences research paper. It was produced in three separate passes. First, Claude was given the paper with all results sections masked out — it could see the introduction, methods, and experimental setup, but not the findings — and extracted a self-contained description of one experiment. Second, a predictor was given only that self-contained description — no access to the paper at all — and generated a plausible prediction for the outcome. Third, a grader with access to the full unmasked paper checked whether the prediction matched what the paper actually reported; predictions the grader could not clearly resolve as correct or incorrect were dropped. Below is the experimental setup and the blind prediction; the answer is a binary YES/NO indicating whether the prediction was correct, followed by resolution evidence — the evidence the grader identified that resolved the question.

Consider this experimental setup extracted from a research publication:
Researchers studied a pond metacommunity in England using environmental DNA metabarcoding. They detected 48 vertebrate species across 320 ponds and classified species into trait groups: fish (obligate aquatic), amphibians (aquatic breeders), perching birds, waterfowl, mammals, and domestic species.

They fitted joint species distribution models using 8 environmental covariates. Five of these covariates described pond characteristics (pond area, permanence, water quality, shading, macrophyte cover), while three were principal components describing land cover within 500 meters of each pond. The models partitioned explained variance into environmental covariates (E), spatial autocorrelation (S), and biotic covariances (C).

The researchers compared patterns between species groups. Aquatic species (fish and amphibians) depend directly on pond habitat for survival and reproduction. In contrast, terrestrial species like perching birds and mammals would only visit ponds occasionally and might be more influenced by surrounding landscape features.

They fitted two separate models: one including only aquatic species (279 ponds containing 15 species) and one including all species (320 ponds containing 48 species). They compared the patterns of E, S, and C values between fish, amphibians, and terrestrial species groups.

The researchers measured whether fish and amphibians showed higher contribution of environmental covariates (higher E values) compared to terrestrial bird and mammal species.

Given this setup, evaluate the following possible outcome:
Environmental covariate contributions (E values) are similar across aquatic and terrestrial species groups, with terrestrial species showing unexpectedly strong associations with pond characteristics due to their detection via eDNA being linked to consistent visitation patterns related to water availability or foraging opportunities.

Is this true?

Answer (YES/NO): NO